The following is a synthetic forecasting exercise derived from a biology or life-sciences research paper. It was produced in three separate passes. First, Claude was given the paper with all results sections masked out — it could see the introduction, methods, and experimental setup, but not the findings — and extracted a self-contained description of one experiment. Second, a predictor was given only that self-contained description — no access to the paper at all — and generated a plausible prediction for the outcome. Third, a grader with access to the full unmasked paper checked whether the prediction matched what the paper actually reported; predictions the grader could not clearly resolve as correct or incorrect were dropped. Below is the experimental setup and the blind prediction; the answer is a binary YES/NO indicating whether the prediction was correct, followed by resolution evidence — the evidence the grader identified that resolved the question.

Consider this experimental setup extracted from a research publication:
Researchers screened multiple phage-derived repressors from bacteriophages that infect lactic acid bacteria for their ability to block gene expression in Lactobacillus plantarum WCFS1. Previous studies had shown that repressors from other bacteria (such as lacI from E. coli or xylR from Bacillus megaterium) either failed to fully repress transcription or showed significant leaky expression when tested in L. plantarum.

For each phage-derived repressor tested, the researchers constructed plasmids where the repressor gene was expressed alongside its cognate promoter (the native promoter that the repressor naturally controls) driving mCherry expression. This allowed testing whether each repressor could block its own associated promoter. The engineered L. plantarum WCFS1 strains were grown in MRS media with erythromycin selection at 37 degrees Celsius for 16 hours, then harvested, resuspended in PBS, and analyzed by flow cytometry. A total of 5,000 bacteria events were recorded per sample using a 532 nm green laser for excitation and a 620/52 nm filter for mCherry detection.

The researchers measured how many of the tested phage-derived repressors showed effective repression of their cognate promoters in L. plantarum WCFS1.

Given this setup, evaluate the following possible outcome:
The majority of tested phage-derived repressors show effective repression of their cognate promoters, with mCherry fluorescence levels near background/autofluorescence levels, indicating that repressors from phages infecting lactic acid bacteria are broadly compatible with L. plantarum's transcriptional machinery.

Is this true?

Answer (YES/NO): NO